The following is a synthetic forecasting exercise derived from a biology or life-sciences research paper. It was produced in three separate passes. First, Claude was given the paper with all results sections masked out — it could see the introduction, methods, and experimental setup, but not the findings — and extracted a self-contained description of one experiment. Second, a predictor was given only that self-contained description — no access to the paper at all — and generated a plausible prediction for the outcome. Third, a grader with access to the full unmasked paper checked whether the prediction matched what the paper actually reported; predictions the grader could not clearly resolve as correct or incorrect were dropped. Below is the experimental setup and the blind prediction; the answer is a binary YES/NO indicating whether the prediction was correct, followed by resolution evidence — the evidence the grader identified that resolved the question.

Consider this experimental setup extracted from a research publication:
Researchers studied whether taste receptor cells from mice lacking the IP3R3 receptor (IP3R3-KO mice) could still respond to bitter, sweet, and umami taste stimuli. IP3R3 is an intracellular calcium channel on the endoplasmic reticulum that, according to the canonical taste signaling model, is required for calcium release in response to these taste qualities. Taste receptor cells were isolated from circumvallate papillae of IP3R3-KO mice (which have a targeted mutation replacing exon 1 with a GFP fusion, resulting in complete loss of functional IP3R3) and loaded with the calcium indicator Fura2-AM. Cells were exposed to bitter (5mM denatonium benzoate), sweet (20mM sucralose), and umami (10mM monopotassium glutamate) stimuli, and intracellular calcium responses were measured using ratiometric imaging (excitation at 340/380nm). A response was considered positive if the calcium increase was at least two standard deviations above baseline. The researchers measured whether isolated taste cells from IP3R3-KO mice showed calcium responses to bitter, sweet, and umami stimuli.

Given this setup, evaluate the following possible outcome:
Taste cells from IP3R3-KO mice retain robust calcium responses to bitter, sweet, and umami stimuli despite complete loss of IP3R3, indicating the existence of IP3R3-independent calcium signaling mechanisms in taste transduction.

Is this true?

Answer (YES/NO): YES